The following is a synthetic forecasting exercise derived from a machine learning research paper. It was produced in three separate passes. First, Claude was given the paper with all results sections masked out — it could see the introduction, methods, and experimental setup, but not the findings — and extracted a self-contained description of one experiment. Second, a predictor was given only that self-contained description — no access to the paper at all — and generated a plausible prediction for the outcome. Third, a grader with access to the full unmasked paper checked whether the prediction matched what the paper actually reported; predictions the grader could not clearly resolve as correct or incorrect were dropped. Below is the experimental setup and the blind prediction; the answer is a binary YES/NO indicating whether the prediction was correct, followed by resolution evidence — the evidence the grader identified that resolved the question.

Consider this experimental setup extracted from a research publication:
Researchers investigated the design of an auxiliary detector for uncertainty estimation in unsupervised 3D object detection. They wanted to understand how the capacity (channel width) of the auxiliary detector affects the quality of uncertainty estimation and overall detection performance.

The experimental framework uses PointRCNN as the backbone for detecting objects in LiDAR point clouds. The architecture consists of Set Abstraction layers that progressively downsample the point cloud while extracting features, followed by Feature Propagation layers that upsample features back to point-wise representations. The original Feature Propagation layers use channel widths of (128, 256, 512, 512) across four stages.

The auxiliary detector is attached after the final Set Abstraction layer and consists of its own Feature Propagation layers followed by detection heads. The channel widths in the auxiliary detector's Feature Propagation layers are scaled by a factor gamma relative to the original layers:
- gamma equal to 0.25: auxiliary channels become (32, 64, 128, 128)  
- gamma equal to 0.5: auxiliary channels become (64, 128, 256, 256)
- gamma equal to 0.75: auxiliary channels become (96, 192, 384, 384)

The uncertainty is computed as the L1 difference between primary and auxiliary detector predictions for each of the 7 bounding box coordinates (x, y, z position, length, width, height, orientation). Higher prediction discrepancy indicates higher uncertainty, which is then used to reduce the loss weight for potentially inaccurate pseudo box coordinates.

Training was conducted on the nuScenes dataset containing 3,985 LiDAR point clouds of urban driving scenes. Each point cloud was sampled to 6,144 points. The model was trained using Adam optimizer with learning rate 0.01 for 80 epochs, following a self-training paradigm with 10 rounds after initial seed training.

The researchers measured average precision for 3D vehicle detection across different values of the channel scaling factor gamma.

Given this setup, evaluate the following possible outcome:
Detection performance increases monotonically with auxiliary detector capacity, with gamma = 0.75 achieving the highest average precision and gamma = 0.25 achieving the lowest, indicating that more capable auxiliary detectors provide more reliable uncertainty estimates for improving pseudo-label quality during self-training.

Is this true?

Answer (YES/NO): NO